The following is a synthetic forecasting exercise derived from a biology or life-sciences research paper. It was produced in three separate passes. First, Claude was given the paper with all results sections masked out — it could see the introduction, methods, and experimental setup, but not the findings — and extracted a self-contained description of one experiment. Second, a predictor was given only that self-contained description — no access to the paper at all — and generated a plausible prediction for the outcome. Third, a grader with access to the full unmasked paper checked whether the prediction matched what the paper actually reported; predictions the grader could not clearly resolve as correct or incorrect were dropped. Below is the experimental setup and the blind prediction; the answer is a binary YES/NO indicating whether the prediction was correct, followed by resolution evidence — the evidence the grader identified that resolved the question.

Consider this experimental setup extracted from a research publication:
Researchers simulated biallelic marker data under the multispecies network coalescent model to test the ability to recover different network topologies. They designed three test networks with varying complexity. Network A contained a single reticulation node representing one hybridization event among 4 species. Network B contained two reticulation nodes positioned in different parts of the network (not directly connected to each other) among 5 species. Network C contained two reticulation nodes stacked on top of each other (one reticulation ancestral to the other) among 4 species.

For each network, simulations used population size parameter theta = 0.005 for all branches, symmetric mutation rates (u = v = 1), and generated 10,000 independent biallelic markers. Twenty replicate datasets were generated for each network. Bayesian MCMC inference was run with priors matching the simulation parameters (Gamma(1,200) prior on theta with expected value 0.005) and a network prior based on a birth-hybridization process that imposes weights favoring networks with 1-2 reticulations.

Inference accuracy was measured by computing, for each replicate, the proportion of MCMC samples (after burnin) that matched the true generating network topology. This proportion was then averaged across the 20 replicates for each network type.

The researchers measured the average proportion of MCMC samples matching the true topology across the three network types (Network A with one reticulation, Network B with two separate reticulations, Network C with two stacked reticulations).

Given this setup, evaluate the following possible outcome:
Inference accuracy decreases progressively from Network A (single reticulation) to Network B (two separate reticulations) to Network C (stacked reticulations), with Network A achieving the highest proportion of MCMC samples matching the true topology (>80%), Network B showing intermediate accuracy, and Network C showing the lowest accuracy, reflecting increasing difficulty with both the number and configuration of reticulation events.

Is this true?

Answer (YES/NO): YES